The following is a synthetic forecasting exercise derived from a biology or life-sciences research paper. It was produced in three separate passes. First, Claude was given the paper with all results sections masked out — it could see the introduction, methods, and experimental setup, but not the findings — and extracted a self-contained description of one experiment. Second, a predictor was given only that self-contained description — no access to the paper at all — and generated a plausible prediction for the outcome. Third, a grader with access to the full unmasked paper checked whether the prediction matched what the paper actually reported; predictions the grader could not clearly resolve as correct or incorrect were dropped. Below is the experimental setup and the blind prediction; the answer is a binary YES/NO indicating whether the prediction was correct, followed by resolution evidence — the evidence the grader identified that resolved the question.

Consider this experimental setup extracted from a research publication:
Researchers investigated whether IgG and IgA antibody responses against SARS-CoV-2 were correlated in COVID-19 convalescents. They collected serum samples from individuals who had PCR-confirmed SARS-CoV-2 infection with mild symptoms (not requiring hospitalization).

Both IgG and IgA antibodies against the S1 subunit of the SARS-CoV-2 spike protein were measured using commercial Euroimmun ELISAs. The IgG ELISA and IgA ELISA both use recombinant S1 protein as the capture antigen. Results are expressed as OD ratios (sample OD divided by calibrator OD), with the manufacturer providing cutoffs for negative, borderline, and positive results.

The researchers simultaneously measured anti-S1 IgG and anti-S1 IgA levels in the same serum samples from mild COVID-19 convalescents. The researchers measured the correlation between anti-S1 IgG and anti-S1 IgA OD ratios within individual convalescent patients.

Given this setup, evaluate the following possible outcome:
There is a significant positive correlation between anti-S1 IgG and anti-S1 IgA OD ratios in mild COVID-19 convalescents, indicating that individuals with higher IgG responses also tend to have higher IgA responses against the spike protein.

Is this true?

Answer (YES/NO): YES